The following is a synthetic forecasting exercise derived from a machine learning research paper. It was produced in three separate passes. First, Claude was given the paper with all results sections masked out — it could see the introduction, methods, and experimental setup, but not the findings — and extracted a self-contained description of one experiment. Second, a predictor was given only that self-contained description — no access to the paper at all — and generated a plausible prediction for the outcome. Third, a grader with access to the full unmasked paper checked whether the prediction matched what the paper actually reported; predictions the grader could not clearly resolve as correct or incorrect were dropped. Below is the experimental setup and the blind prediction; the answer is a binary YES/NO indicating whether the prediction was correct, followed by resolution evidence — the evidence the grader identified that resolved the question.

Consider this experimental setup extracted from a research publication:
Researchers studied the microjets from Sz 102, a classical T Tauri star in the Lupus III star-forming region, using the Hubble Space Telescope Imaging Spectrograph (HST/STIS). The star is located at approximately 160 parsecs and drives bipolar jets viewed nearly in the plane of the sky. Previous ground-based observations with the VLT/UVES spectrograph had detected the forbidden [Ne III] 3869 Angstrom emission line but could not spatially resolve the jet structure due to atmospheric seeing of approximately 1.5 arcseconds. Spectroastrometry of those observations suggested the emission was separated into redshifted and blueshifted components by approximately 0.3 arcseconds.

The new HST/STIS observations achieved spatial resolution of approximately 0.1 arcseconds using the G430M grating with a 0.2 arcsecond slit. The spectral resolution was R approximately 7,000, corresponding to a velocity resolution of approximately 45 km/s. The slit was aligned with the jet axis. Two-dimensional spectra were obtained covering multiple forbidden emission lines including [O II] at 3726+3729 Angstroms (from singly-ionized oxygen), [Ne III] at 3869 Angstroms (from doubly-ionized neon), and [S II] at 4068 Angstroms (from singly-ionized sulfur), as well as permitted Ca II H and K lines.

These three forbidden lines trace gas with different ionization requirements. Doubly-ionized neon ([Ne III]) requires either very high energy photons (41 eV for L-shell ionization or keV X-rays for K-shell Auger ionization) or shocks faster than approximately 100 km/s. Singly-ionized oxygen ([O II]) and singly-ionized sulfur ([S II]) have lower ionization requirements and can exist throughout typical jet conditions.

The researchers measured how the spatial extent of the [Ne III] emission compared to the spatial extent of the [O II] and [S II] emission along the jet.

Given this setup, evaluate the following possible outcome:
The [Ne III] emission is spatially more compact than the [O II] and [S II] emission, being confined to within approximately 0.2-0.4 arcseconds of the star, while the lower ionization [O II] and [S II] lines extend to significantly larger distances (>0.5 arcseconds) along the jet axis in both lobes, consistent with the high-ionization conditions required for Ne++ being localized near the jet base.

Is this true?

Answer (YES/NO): NO